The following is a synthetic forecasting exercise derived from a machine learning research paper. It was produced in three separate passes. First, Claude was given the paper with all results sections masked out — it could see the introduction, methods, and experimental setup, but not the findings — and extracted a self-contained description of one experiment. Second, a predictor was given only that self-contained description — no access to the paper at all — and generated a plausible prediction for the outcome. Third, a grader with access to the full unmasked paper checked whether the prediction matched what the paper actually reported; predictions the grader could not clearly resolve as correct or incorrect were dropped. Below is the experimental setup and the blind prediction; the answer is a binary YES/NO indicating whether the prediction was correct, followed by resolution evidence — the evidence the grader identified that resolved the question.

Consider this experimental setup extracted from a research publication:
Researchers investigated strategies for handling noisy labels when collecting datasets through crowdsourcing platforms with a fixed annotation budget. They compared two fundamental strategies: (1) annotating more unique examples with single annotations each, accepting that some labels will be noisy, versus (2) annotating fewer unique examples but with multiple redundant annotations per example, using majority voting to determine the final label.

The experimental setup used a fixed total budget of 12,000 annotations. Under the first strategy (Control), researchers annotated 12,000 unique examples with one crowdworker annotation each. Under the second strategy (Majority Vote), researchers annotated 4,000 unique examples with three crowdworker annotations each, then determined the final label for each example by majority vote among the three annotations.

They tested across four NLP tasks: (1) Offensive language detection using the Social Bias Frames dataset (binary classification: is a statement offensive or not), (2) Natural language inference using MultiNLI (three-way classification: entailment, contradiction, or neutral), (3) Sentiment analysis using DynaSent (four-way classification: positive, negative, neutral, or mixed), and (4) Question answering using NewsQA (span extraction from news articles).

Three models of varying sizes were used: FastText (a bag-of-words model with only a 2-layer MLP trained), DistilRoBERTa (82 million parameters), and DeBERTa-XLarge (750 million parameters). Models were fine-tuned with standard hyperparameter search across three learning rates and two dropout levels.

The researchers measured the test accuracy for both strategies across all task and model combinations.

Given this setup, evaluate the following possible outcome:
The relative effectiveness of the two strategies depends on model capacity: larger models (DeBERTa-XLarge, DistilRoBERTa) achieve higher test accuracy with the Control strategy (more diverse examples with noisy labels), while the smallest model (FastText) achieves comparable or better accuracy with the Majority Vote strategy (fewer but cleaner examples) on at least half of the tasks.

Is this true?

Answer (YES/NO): NO